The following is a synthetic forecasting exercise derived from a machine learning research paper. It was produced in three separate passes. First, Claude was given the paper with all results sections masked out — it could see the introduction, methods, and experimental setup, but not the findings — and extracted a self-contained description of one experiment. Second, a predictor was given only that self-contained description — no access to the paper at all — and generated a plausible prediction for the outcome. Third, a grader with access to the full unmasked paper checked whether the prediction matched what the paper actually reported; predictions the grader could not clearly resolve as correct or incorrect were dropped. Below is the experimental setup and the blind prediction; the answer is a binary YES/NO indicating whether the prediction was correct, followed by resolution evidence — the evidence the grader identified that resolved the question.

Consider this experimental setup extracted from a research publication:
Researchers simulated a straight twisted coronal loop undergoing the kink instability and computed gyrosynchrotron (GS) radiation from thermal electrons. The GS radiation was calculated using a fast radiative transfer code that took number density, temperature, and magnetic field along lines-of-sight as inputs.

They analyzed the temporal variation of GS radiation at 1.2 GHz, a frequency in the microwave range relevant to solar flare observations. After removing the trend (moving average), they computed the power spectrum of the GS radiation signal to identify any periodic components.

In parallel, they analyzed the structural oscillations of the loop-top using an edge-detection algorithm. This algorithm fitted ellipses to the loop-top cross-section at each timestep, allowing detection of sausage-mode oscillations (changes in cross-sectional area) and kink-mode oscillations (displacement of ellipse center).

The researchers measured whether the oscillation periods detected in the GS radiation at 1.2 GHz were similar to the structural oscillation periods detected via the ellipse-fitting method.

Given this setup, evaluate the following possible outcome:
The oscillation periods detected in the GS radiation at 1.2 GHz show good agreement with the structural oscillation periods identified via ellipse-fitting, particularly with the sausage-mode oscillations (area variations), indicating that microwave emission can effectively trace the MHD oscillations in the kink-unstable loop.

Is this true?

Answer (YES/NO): NO